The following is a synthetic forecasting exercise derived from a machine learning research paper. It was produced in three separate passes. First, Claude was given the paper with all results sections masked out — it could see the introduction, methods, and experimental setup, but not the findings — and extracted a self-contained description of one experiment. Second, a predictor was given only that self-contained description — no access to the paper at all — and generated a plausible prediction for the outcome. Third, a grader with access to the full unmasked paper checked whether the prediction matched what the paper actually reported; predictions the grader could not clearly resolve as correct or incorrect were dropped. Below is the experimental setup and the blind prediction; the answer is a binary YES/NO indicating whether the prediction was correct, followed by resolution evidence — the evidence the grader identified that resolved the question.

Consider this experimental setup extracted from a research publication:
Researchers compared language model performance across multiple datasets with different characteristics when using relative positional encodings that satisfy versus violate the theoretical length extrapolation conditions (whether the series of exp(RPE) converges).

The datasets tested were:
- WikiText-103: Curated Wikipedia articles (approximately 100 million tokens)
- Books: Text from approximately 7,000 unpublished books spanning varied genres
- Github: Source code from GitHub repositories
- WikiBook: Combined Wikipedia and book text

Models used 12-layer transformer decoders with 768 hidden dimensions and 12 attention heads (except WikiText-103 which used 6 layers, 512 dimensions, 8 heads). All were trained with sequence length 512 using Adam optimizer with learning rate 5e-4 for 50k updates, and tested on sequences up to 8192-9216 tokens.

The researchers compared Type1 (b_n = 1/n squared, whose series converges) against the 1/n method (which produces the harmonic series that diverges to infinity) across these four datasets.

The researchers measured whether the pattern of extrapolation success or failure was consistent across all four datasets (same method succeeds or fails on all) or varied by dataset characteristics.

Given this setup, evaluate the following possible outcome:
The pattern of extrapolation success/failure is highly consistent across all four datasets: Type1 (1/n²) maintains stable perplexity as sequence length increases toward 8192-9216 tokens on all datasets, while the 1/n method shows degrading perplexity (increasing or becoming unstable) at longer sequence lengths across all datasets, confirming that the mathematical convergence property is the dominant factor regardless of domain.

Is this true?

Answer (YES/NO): YES